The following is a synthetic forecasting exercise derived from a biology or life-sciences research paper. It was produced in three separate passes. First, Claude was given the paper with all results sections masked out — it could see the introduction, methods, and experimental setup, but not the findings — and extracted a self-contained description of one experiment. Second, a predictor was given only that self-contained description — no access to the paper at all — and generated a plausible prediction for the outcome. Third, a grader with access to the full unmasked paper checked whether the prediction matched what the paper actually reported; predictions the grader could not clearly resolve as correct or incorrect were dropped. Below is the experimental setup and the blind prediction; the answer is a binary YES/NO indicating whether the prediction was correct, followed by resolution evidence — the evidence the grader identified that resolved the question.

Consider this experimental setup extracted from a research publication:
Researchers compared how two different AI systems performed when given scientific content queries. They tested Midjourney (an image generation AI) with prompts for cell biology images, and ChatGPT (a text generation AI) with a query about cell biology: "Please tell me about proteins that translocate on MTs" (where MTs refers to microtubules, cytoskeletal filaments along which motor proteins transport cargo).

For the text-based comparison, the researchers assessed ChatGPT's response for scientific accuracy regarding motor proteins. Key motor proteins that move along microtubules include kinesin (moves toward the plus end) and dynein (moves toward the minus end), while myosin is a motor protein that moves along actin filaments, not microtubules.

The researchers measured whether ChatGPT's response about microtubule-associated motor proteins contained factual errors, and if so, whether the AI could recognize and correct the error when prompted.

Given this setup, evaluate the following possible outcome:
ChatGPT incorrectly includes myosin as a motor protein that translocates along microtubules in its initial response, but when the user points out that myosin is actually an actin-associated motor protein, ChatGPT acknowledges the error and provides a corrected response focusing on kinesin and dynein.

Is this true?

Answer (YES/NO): NO